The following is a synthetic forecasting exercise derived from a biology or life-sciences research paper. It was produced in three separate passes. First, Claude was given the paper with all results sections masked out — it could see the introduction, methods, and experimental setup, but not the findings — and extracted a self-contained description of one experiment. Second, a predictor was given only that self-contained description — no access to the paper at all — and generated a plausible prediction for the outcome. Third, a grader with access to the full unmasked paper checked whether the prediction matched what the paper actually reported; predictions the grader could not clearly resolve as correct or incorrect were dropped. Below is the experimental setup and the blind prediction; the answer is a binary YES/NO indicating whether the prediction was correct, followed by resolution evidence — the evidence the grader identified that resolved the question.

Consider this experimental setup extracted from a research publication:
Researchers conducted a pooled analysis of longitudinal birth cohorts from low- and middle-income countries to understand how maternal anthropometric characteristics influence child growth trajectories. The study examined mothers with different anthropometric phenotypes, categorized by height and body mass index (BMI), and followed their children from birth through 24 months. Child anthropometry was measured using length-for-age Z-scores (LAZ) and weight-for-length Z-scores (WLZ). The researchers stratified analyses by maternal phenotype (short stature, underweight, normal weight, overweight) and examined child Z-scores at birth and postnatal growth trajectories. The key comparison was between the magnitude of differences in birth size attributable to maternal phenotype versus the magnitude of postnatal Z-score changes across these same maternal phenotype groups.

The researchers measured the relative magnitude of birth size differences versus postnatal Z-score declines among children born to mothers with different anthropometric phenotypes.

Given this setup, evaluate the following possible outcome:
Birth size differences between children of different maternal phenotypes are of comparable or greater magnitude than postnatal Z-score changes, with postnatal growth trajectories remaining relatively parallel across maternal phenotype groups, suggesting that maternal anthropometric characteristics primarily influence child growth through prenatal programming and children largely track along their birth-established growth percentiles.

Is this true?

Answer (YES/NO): NO